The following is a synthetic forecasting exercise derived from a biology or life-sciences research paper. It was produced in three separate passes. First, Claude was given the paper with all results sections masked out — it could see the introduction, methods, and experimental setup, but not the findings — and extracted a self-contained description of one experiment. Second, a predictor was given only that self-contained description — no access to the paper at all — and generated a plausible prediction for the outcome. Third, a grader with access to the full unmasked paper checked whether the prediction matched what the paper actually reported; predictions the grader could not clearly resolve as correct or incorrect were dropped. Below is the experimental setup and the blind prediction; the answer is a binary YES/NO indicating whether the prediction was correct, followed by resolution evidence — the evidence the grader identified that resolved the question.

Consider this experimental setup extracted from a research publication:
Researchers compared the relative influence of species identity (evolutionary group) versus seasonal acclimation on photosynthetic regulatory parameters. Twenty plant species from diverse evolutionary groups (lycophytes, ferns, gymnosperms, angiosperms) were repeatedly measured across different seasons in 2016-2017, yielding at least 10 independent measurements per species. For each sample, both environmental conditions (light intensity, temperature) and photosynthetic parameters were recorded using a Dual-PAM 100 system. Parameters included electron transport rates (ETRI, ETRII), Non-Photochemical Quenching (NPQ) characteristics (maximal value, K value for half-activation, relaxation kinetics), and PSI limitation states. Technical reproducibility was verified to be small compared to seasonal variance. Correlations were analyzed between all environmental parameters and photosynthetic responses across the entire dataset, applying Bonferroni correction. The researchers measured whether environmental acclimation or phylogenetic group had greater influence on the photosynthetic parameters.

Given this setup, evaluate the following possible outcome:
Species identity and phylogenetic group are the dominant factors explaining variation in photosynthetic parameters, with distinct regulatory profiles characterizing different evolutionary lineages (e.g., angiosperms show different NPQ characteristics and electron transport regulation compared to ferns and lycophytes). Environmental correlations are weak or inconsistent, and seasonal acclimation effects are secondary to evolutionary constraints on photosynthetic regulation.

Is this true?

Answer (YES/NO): NO